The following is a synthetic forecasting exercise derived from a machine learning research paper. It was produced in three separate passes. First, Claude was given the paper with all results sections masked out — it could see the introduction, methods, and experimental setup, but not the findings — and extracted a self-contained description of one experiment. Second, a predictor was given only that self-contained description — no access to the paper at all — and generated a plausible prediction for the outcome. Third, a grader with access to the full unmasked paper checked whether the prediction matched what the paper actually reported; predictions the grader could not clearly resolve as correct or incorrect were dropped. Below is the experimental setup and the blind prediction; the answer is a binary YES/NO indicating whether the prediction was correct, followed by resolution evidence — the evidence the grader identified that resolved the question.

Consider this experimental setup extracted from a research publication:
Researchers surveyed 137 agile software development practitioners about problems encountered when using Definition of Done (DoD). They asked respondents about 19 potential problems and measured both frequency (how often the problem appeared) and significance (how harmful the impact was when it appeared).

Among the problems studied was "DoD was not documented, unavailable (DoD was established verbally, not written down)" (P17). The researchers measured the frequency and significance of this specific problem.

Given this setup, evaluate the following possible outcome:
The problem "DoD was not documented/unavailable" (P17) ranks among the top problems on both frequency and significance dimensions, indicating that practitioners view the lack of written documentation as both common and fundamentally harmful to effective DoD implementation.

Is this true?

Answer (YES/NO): NO